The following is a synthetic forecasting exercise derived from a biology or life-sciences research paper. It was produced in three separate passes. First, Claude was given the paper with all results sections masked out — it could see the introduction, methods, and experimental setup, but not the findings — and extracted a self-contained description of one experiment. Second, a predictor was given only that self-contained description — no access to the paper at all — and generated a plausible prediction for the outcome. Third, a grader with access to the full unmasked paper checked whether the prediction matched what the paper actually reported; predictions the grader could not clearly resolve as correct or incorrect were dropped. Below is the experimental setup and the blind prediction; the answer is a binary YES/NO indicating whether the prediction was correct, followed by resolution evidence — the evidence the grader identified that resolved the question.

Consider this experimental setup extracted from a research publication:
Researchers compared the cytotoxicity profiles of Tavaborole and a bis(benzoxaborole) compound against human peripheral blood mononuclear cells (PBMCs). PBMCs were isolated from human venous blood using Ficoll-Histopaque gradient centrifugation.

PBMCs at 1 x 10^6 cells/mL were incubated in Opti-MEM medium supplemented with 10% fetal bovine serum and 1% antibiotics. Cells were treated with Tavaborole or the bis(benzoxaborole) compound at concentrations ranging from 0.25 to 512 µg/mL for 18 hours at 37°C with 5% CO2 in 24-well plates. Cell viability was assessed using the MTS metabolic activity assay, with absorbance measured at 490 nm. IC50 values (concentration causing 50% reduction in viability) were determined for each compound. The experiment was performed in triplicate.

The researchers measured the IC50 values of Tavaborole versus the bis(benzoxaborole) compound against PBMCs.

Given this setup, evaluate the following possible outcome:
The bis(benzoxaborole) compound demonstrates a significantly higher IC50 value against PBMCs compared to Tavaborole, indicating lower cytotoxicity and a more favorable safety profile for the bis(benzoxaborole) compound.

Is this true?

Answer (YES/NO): NO